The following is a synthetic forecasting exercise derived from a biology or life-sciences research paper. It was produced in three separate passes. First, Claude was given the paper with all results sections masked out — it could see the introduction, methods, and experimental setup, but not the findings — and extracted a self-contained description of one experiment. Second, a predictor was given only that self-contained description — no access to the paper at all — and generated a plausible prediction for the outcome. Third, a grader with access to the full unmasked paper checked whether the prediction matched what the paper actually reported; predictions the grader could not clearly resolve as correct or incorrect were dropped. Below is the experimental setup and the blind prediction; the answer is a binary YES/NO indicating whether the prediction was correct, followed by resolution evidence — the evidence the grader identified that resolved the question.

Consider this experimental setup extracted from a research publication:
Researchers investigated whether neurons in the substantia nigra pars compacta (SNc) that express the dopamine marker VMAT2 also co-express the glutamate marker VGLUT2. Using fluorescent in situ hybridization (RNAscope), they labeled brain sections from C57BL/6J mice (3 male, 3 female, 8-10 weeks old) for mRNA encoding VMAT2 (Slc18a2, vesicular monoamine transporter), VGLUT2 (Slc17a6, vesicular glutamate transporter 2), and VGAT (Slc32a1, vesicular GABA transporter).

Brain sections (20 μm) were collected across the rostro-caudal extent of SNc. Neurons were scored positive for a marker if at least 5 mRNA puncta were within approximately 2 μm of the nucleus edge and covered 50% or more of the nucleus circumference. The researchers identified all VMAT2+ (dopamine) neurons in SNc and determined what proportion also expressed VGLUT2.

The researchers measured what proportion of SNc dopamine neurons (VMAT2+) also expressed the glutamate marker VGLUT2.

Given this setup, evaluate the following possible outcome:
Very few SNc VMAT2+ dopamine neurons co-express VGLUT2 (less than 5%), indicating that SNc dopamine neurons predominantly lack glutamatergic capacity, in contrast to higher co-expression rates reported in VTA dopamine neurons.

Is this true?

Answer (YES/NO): NO